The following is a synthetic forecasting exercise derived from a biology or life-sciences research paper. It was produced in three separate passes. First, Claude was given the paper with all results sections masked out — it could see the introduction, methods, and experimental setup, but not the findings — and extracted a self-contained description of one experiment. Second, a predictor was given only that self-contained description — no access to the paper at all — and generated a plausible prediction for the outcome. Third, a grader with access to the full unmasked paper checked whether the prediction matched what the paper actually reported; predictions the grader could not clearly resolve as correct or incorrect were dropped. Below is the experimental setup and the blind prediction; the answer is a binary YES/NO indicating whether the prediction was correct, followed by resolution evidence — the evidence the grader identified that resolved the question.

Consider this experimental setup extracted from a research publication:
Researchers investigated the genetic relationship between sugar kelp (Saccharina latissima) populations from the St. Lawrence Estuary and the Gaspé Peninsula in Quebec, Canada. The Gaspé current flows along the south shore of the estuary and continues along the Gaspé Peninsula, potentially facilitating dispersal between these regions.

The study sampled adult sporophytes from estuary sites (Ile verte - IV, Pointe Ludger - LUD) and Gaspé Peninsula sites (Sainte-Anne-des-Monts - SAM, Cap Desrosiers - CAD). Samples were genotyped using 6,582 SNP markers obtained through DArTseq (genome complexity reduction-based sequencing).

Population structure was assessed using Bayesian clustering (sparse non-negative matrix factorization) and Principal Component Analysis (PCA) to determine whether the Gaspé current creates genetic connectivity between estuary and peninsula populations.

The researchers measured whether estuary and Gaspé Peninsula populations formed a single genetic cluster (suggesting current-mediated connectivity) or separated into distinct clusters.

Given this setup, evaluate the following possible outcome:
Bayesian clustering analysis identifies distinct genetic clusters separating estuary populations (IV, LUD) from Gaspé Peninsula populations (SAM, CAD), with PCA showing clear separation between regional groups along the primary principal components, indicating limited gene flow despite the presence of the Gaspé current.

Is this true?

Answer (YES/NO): NO